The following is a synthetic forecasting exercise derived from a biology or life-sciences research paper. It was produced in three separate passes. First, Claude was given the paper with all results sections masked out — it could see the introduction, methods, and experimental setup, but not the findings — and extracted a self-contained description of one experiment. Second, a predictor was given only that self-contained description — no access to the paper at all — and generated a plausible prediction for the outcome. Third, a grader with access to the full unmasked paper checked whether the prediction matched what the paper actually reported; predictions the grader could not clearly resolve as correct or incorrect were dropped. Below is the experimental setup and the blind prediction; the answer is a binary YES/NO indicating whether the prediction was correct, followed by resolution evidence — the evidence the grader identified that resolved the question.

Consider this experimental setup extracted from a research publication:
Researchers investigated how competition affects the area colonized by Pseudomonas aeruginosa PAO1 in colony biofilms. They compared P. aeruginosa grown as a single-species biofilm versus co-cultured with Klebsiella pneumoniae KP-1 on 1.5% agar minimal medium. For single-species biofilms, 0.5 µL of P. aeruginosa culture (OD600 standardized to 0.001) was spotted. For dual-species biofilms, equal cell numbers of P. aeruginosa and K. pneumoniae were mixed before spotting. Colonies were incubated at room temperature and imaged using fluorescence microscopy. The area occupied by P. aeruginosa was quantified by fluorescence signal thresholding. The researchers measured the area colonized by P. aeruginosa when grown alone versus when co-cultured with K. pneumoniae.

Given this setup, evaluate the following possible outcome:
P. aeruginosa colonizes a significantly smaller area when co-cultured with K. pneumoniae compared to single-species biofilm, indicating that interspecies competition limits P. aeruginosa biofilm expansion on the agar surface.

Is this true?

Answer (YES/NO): NO